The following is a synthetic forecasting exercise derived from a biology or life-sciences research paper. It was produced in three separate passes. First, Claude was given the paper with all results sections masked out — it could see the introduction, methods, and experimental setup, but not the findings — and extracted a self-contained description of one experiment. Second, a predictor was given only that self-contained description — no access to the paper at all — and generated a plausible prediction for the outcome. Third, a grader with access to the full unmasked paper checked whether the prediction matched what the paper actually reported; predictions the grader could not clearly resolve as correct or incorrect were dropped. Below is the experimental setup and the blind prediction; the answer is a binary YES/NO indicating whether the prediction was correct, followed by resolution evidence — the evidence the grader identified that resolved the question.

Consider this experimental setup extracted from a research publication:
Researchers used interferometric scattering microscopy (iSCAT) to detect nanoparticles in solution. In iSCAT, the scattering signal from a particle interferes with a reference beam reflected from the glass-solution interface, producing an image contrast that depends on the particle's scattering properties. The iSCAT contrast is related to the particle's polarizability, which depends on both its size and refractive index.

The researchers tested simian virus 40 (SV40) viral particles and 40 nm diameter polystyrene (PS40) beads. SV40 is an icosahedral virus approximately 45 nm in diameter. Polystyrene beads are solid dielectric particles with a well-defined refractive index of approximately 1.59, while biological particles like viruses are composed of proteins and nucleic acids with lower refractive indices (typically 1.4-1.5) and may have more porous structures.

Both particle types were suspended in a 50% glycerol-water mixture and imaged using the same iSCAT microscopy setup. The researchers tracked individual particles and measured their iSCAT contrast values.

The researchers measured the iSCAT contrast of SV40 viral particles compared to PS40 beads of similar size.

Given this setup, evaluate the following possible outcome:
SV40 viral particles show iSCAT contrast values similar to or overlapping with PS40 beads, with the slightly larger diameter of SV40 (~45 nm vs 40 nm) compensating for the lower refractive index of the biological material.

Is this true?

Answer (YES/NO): NO